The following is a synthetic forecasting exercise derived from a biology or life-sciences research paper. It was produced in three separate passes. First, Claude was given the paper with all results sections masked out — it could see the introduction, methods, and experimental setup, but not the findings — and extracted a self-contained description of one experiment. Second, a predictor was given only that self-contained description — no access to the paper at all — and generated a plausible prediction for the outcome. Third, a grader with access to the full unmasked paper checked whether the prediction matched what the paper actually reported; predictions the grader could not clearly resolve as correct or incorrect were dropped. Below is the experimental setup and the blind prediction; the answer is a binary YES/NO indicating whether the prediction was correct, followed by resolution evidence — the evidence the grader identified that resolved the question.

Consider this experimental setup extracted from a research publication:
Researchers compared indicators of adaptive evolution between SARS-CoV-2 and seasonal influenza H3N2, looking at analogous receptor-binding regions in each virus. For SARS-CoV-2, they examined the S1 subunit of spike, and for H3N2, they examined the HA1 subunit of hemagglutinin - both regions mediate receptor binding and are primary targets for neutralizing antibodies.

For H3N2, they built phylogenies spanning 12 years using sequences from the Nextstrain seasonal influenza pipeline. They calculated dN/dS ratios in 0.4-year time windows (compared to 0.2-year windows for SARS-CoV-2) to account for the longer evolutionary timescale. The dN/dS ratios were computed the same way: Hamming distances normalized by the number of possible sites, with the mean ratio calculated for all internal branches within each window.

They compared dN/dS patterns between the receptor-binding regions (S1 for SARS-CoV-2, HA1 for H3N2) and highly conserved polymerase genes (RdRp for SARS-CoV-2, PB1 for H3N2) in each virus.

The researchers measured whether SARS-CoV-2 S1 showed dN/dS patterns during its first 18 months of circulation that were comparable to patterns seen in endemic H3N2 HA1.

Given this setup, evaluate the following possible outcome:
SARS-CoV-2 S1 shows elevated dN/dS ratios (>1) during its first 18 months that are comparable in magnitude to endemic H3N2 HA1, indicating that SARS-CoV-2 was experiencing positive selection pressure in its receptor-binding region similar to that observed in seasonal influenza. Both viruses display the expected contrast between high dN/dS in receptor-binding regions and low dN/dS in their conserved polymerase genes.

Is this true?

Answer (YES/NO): NO